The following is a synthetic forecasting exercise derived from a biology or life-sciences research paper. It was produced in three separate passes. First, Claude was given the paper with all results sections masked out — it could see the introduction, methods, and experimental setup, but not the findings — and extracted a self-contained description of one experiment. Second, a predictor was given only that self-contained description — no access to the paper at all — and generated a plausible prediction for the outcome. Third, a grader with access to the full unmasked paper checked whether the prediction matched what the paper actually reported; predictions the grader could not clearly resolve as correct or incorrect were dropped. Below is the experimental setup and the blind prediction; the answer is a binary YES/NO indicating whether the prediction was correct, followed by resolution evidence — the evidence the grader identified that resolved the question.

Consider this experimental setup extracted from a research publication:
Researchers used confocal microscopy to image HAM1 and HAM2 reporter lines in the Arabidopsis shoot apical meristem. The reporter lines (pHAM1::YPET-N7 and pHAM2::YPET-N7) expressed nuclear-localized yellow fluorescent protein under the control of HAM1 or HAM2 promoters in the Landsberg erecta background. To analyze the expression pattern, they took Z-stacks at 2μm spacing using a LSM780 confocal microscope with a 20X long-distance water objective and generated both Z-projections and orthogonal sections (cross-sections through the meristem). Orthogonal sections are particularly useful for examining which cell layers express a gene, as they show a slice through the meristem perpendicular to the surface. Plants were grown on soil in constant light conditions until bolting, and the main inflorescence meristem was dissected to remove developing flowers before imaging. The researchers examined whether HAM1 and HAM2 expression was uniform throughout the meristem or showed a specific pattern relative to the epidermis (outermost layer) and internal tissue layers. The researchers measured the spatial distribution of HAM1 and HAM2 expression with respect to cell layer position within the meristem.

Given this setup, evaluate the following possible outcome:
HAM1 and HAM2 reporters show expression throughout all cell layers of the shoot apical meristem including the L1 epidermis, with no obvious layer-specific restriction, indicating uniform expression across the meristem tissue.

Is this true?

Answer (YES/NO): NO